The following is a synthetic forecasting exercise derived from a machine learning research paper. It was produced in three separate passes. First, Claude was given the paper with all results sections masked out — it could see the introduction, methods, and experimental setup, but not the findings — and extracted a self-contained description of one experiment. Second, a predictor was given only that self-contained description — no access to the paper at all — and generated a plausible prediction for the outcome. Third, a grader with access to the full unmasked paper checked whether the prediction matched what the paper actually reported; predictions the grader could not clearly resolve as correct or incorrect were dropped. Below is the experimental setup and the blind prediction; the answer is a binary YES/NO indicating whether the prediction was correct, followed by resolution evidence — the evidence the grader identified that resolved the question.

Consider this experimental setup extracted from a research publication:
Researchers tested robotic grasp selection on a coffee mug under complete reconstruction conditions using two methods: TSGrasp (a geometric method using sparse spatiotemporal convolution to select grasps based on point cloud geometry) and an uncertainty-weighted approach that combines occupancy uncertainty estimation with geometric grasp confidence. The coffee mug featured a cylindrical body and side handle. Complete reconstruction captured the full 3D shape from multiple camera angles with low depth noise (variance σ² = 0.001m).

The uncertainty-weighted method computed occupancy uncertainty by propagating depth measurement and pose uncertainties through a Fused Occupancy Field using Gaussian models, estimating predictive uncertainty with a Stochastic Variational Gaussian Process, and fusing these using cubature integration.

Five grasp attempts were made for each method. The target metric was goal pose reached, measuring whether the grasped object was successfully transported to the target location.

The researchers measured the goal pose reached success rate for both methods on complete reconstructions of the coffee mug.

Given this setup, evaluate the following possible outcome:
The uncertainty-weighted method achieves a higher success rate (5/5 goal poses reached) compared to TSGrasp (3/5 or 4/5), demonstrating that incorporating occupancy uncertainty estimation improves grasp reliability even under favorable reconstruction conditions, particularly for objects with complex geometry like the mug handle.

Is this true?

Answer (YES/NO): NO